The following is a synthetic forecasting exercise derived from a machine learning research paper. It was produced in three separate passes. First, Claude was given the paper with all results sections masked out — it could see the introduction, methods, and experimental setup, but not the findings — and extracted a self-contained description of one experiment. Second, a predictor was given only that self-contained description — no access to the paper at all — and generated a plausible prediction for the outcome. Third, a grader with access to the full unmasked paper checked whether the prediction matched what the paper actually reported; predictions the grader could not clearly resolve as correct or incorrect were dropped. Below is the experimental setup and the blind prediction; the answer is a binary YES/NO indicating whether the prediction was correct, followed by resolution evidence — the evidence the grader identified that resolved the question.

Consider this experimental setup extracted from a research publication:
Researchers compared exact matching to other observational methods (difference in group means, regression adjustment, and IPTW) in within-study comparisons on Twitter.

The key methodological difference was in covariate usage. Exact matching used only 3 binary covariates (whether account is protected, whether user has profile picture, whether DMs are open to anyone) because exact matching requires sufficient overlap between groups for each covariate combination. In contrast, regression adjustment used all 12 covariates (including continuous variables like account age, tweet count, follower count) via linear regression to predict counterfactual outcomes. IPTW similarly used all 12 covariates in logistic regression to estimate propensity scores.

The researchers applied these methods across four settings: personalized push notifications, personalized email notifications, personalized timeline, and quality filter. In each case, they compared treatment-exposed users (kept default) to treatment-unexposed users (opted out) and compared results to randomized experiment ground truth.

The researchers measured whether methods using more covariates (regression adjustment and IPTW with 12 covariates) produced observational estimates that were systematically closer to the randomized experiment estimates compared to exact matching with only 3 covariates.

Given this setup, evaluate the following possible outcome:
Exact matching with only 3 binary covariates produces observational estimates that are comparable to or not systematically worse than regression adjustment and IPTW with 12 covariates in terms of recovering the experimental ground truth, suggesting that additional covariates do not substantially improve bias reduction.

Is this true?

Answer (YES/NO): YES